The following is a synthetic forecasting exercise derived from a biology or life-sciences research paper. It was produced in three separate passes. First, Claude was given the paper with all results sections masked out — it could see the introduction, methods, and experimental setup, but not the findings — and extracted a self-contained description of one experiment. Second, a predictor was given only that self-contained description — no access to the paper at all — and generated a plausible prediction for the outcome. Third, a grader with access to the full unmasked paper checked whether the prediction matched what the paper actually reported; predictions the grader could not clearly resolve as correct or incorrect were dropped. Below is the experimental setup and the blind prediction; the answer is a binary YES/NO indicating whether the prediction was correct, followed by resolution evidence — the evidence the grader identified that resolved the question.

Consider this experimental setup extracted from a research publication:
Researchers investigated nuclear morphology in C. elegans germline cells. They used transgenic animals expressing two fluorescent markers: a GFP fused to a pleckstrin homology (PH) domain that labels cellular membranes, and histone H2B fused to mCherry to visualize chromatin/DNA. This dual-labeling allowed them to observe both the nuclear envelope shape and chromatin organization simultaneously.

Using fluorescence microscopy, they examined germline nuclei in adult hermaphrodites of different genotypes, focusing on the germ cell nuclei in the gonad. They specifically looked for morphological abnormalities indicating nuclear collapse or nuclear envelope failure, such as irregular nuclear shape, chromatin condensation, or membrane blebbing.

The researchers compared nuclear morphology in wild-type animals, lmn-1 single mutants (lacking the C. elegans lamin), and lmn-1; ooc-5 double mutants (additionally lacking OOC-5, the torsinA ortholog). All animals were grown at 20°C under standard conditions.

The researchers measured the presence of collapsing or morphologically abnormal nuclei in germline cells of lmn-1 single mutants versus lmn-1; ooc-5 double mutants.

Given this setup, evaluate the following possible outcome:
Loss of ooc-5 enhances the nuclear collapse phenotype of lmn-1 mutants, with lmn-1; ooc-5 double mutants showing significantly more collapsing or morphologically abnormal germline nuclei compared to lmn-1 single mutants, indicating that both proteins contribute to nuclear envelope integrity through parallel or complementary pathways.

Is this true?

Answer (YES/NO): NO